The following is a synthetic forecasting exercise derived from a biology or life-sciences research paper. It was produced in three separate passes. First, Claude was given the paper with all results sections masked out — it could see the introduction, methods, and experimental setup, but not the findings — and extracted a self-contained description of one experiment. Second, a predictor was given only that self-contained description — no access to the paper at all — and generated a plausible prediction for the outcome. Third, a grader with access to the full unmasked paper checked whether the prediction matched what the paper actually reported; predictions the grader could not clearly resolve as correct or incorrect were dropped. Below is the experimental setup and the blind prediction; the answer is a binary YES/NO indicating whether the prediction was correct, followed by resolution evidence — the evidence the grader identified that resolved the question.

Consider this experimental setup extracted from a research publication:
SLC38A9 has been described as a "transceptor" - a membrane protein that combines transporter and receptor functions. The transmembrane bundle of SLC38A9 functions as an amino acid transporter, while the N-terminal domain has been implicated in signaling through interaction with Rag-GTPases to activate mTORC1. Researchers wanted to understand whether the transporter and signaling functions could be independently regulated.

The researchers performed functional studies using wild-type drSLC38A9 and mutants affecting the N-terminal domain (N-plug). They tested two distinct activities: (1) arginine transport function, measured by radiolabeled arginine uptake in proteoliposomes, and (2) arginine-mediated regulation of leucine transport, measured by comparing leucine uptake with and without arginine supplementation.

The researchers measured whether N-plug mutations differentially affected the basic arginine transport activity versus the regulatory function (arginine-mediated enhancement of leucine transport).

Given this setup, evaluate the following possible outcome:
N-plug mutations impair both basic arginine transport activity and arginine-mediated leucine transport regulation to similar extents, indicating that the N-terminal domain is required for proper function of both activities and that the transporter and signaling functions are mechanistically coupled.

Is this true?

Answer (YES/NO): NO